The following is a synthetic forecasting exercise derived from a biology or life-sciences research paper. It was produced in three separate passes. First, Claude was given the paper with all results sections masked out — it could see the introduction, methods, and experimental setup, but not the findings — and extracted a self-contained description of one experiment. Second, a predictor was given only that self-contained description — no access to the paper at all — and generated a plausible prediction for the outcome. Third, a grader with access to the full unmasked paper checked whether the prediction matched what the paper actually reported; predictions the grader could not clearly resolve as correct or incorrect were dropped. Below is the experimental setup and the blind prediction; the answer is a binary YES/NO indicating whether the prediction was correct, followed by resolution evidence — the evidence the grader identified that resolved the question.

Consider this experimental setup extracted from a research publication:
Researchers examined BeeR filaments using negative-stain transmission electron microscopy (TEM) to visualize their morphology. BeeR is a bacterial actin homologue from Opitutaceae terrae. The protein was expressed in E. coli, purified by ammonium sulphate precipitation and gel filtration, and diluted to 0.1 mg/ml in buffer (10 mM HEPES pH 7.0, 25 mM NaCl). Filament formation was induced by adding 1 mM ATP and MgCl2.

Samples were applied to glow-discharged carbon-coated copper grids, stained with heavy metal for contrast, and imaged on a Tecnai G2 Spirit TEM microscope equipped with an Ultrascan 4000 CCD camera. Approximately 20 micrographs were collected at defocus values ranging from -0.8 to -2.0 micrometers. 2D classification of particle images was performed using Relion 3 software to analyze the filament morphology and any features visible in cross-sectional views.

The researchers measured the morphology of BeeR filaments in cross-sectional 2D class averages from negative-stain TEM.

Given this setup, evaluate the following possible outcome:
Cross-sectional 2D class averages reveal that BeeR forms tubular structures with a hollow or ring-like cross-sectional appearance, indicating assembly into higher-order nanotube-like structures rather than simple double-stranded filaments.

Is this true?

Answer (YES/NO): NO